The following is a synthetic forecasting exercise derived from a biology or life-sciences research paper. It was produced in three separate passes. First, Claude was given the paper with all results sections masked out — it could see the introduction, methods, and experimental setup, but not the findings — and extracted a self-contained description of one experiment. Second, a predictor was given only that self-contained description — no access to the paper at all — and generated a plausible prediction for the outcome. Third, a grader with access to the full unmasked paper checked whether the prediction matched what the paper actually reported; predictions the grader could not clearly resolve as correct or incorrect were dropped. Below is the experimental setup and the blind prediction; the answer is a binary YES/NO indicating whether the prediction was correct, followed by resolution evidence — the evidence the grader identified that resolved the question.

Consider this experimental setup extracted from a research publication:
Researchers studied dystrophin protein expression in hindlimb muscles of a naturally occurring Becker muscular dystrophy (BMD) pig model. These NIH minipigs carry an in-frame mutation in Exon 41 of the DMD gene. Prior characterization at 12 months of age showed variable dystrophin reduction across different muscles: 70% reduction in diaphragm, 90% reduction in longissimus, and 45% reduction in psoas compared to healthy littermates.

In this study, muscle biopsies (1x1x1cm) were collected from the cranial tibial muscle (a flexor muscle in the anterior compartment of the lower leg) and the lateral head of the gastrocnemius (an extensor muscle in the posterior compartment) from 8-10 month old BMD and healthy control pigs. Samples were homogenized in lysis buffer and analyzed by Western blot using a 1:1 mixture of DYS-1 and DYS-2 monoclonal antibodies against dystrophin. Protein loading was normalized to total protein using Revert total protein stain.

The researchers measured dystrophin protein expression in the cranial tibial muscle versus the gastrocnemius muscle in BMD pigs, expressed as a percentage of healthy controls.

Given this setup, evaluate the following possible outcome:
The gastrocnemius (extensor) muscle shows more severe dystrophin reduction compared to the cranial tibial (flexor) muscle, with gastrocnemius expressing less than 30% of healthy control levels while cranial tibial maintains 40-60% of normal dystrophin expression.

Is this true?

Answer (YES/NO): NO